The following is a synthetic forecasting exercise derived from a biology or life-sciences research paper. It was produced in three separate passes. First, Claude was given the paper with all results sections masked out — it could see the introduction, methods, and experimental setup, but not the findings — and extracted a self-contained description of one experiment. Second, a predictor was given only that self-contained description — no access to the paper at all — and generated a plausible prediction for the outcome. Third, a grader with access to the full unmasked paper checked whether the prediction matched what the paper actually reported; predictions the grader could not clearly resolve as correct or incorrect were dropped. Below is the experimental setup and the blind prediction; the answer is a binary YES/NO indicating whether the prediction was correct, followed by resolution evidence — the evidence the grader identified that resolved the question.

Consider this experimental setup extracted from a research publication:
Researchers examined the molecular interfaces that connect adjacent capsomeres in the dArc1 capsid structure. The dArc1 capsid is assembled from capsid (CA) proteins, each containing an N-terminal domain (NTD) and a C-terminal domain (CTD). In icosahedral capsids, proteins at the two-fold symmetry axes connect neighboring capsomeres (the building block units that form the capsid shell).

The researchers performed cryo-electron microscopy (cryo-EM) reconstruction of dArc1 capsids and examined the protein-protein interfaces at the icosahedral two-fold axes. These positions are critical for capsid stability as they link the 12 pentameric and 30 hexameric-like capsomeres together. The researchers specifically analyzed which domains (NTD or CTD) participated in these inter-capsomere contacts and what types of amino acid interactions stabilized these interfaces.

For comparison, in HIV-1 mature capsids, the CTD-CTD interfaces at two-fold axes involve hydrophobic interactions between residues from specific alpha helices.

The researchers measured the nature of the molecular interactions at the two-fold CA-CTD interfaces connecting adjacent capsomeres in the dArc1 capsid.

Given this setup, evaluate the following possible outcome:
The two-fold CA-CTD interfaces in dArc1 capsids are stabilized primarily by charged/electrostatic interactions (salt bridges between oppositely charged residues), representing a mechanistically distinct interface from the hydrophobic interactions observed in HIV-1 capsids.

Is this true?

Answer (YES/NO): NO